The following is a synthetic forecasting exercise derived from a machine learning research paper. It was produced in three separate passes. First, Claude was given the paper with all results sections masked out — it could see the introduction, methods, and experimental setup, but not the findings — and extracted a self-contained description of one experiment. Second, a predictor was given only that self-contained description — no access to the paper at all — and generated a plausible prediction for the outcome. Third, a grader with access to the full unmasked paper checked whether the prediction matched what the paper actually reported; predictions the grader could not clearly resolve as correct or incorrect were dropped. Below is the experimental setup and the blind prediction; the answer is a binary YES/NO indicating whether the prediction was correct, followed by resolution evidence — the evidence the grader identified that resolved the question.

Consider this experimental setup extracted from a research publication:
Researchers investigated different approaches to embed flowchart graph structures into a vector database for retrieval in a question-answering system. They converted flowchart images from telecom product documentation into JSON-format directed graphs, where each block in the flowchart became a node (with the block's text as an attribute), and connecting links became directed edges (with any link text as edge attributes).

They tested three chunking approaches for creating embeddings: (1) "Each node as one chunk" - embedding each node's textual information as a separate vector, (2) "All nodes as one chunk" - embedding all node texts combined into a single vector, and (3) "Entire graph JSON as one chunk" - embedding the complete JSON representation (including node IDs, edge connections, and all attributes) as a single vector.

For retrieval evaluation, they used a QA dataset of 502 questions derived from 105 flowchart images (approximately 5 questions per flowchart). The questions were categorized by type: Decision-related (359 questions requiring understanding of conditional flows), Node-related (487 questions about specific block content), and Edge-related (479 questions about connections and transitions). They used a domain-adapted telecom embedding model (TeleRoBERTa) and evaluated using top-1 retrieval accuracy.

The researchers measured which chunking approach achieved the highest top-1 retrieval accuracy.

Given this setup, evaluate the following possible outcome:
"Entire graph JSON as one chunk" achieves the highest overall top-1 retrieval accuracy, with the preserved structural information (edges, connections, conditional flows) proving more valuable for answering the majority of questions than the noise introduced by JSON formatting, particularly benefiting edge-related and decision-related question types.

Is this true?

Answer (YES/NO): NO